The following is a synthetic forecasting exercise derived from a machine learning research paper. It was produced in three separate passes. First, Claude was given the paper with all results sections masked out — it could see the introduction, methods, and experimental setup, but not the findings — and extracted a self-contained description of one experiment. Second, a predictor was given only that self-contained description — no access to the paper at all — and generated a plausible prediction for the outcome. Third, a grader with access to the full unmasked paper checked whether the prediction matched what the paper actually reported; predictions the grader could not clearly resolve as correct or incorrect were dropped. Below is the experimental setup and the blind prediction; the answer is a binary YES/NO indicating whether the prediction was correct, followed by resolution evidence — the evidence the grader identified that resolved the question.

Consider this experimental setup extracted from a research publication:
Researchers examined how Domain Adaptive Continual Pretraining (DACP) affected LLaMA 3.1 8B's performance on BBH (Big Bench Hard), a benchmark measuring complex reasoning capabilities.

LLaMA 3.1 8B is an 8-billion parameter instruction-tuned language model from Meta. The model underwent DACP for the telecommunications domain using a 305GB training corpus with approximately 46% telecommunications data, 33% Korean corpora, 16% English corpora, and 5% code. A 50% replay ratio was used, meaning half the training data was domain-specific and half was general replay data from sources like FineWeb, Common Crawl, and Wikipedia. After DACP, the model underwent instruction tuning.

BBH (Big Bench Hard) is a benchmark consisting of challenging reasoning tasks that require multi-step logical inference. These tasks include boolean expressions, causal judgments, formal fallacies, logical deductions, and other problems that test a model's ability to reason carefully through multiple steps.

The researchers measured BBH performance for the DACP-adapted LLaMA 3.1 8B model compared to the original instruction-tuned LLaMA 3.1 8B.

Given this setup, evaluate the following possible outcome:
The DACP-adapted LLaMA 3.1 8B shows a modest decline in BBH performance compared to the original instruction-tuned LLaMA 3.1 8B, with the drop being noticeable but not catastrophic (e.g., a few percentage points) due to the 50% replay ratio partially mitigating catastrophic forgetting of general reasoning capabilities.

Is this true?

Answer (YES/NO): NO